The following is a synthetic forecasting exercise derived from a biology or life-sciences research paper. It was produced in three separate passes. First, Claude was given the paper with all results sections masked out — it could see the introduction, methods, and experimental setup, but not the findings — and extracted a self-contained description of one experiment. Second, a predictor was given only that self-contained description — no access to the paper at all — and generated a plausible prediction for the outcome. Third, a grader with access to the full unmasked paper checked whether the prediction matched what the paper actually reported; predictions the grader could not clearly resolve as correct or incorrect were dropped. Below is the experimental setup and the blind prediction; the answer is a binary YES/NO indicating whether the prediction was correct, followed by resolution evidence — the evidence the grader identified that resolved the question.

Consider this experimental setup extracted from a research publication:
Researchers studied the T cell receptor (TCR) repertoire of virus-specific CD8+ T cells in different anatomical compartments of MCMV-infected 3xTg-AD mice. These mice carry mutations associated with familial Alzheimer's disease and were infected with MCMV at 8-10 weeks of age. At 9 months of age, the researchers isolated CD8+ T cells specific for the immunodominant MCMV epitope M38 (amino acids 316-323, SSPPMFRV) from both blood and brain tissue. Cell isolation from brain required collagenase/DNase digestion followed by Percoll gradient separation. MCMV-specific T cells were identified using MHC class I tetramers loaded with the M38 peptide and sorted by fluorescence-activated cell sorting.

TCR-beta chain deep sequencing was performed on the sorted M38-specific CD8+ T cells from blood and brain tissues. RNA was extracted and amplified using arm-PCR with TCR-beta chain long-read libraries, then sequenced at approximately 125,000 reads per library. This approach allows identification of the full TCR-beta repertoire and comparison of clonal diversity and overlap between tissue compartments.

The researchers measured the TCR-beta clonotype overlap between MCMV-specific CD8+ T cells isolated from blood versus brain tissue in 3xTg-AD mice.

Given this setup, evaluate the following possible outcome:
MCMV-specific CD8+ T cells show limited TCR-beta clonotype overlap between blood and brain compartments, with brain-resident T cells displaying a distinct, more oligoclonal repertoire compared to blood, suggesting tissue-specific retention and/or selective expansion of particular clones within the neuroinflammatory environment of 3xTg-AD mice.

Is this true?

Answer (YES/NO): NO